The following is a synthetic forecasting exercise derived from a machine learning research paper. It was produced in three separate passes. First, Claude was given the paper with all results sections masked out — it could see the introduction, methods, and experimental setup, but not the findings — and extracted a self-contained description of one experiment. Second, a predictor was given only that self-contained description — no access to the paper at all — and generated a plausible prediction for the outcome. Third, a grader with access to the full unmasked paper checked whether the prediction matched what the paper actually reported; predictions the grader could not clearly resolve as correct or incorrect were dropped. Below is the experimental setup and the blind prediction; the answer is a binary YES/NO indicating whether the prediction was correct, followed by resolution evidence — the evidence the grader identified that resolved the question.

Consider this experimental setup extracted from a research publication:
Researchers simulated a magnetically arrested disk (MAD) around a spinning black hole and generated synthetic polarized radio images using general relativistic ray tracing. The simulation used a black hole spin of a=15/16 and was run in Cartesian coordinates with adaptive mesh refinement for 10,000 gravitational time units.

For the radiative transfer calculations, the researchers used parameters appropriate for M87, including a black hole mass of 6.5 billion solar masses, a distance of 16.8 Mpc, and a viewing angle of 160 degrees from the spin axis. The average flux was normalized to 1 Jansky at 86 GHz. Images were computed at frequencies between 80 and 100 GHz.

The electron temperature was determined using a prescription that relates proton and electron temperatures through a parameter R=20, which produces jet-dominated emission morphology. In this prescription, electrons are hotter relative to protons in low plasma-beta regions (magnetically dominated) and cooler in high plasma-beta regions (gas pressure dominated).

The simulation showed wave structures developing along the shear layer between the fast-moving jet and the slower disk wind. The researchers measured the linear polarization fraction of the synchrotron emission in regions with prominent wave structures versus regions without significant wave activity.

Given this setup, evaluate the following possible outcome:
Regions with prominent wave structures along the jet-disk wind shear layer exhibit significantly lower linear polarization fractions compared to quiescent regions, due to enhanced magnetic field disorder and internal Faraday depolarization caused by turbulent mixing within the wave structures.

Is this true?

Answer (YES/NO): NO